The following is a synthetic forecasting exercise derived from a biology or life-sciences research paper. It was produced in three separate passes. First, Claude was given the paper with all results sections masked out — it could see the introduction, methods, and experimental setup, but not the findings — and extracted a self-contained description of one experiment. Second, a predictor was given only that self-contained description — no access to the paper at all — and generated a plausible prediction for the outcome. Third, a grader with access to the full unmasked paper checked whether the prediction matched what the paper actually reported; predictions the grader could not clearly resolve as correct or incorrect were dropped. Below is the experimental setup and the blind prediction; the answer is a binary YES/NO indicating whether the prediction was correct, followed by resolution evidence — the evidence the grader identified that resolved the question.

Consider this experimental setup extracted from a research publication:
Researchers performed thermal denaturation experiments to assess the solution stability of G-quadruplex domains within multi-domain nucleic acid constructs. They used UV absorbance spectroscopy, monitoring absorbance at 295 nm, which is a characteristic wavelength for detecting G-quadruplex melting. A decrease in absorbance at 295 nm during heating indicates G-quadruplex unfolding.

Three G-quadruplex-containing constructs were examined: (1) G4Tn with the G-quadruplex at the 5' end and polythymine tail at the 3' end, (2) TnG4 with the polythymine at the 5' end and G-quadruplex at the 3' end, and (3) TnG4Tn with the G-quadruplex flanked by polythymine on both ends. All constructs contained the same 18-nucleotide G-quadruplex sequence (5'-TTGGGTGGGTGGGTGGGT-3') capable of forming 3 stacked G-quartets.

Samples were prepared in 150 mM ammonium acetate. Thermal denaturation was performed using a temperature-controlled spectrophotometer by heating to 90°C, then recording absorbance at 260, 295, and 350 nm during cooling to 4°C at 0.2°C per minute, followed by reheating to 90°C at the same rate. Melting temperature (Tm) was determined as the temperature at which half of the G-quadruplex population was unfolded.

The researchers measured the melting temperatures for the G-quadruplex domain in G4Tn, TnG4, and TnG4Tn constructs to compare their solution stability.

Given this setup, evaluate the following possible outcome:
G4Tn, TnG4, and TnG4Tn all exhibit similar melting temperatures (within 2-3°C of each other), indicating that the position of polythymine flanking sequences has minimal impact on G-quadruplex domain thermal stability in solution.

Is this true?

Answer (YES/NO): NO